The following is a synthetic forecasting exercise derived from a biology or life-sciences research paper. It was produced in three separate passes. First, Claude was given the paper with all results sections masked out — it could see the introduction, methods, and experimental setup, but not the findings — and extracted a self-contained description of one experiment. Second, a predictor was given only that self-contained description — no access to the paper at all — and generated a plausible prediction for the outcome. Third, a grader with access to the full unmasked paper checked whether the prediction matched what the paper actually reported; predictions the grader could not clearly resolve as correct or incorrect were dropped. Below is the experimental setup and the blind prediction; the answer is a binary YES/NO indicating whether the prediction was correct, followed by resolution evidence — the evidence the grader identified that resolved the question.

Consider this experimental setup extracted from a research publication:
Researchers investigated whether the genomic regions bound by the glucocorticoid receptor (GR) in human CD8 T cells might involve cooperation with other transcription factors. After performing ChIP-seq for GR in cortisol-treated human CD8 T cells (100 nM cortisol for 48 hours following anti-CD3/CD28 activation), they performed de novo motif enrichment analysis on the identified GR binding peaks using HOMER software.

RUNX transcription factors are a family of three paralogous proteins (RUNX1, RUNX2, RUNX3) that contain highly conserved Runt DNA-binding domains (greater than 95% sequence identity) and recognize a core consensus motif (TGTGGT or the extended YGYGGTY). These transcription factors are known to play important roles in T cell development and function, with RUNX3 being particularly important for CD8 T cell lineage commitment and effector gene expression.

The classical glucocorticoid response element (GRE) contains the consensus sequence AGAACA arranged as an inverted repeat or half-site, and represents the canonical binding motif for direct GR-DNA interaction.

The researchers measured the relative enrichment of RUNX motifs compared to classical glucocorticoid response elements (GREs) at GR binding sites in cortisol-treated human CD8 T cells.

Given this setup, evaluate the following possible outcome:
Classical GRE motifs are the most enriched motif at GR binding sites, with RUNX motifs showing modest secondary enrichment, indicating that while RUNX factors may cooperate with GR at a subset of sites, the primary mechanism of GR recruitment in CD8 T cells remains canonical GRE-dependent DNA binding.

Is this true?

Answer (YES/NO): NO